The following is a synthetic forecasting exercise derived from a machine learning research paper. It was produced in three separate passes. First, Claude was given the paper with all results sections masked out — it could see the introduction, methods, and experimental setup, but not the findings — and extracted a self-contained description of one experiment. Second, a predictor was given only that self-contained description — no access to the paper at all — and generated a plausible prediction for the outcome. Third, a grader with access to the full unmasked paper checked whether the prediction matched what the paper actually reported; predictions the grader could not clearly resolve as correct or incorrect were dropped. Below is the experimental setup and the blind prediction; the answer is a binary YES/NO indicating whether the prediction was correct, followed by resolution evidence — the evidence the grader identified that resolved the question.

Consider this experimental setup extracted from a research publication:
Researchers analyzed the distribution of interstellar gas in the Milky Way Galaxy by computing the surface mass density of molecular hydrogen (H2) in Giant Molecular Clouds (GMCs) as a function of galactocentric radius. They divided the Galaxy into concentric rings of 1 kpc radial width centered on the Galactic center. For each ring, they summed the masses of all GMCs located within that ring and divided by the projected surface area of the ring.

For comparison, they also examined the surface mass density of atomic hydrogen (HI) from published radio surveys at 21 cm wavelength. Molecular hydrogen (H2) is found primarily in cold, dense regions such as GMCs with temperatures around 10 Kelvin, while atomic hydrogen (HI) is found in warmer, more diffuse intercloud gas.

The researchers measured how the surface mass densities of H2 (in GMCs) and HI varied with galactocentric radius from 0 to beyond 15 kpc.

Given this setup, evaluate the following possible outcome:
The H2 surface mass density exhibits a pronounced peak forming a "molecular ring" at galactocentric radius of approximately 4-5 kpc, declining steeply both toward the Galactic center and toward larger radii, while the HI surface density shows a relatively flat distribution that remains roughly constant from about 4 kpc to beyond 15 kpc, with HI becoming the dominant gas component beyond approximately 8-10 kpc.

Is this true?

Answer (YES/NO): NO